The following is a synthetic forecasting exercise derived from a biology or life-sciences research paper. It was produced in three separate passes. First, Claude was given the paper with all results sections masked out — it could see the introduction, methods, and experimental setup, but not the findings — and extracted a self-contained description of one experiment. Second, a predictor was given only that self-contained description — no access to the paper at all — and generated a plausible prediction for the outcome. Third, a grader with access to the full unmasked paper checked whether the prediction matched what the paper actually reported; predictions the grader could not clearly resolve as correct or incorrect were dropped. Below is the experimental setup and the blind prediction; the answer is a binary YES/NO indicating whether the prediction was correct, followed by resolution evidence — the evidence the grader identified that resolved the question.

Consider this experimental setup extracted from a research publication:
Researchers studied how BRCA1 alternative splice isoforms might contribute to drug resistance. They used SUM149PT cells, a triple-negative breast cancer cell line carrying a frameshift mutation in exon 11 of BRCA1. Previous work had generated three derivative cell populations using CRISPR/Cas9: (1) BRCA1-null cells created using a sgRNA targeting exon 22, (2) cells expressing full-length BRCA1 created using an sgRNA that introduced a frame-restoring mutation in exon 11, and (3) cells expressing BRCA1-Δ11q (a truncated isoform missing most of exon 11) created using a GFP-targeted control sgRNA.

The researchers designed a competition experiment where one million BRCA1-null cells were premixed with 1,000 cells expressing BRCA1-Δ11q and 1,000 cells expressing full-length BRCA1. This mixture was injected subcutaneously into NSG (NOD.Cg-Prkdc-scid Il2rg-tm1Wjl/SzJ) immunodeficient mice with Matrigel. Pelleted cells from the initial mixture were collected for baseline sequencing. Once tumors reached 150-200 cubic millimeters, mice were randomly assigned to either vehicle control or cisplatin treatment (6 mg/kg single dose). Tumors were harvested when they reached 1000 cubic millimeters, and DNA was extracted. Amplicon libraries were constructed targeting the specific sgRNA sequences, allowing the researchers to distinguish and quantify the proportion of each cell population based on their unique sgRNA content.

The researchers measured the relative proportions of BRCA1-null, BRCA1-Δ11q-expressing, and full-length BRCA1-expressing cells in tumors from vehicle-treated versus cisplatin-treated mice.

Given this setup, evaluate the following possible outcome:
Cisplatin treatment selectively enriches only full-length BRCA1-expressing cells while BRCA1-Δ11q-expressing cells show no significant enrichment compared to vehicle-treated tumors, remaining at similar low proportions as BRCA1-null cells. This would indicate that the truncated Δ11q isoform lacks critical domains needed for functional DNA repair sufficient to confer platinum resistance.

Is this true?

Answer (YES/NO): NO